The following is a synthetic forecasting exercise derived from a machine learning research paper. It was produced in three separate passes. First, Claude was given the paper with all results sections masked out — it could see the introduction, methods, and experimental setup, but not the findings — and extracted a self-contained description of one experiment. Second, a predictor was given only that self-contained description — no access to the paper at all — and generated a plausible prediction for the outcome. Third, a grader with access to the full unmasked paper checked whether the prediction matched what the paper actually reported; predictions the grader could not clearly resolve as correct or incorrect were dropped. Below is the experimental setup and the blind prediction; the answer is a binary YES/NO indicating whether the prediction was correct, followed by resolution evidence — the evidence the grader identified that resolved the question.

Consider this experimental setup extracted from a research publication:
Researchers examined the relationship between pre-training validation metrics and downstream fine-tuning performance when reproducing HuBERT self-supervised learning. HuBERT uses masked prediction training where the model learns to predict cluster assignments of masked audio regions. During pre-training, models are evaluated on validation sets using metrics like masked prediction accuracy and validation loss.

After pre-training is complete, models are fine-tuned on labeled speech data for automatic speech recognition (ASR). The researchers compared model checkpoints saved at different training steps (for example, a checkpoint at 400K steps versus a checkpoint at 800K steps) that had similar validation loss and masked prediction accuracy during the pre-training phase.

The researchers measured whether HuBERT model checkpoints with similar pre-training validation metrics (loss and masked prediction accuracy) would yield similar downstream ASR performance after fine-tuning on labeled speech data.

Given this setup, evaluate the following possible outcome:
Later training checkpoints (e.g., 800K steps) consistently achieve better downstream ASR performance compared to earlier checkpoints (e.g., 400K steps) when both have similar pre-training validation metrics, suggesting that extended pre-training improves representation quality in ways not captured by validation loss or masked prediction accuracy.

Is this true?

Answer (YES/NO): NO